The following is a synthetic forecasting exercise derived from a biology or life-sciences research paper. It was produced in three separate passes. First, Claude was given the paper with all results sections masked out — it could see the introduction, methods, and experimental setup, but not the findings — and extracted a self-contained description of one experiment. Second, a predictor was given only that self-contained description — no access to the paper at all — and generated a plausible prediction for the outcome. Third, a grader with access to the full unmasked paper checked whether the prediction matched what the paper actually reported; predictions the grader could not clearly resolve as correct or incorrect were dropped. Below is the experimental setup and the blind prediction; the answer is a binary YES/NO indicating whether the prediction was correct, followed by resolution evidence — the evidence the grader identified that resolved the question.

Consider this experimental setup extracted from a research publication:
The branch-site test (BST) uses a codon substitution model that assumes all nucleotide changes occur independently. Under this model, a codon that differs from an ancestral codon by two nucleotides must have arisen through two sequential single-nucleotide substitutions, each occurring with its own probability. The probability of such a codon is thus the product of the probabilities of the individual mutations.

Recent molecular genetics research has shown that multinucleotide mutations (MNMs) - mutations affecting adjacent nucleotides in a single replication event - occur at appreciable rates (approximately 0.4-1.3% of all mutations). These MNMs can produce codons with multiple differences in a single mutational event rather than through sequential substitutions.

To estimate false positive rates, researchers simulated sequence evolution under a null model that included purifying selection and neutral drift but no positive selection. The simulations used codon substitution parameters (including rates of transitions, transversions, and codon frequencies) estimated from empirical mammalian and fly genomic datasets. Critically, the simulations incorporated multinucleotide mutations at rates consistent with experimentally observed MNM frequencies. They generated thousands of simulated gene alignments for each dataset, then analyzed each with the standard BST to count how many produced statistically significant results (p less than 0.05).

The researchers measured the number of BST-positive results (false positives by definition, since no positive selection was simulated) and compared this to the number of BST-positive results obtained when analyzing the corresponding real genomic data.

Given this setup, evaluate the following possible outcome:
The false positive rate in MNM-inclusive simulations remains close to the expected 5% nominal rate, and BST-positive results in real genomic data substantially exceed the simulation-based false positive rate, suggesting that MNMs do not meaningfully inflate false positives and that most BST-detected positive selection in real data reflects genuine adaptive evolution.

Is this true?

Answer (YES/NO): NO